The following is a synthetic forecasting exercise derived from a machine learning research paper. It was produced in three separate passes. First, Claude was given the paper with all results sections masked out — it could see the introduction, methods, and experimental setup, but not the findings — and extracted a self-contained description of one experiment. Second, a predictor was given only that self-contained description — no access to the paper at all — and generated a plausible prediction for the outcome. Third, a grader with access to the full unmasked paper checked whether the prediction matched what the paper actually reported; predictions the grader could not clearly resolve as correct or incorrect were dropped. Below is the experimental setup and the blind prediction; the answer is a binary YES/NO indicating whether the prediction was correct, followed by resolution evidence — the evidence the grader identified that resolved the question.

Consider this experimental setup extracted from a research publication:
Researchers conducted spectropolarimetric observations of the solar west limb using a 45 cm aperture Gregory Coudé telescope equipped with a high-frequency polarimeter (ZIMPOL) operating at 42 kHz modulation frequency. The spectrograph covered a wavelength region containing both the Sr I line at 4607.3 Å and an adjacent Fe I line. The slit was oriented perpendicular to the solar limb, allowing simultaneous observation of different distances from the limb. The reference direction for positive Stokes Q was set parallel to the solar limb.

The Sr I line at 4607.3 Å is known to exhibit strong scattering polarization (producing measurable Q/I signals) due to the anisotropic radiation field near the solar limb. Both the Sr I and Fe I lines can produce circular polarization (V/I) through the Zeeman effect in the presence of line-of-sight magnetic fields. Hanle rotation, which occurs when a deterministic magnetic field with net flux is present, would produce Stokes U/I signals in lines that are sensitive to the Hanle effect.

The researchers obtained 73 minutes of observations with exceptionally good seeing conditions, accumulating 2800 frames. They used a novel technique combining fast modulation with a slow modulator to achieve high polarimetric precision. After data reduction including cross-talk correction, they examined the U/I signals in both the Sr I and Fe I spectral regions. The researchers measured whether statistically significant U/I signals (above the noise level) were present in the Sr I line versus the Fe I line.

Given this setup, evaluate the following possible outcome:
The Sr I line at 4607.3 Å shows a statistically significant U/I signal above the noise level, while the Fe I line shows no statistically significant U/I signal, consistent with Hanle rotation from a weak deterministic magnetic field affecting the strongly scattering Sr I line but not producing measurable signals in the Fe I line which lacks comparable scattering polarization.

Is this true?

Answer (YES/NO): YES